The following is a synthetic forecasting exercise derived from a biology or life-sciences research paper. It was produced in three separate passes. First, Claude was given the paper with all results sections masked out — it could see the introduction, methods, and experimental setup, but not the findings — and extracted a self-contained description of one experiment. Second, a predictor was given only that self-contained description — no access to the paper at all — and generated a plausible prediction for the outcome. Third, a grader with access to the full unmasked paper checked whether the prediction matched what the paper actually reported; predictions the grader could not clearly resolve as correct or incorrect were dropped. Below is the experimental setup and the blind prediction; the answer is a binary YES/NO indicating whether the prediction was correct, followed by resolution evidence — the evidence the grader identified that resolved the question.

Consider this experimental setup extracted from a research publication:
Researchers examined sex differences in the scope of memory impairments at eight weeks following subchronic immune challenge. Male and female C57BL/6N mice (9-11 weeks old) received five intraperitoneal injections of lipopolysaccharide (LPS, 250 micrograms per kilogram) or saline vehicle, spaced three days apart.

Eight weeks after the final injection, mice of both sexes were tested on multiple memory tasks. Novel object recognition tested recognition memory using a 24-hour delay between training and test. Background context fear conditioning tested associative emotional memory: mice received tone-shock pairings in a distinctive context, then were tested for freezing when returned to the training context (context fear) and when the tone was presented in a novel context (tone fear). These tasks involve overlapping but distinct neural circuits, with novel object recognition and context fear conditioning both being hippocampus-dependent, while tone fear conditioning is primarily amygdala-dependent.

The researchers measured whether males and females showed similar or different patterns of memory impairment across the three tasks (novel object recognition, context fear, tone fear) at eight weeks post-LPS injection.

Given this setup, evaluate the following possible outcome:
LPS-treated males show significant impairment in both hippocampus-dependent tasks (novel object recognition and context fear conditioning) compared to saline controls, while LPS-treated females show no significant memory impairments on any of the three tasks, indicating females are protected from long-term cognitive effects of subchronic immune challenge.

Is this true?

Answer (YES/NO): NO